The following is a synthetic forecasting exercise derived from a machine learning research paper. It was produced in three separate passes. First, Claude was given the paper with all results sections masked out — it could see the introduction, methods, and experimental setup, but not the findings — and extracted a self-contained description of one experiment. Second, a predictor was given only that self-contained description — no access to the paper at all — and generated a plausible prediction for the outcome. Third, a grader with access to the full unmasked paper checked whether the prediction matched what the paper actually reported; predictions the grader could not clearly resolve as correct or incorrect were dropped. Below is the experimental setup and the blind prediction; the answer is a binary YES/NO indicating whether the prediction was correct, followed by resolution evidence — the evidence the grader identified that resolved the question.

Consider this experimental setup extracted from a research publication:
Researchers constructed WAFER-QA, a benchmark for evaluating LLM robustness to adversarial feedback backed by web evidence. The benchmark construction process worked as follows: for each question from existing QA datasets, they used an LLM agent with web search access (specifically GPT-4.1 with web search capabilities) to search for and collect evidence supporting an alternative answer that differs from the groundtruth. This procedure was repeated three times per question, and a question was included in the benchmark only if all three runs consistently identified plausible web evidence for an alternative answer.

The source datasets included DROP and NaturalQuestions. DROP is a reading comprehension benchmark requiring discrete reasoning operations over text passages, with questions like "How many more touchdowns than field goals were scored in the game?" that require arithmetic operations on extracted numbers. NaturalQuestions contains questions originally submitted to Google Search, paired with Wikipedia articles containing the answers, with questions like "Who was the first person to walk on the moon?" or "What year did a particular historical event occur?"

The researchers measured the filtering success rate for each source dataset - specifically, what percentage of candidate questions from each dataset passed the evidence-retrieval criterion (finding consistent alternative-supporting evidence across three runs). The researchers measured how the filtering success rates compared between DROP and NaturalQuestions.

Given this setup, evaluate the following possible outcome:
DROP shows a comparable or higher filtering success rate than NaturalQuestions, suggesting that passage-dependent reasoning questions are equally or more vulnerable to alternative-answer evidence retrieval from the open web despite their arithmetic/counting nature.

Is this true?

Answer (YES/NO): NO